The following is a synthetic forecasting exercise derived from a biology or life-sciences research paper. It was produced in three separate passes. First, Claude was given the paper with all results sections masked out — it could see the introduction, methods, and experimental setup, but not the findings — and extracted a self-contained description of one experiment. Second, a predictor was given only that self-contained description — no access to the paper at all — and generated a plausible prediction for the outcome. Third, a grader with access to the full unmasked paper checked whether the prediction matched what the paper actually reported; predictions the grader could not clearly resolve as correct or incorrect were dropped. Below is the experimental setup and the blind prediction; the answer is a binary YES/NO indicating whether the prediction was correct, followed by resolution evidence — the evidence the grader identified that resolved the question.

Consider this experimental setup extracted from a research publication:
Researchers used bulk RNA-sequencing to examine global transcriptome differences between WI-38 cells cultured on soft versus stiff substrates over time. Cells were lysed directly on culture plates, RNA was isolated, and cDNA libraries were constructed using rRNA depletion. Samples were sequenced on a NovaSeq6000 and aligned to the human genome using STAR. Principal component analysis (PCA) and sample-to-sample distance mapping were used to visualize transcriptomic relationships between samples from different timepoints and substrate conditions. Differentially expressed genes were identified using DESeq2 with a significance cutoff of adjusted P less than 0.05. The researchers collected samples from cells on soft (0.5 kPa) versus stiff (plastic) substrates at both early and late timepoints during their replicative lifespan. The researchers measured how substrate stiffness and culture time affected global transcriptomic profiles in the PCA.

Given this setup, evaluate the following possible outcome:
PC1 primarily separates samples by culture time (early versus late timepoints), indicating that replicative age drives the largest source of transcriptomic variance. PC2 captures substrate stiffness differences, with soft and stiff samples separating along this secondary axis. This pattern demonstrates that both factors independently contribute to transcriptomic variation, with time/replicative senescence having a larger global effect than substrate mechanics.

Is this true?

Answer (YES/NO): NO